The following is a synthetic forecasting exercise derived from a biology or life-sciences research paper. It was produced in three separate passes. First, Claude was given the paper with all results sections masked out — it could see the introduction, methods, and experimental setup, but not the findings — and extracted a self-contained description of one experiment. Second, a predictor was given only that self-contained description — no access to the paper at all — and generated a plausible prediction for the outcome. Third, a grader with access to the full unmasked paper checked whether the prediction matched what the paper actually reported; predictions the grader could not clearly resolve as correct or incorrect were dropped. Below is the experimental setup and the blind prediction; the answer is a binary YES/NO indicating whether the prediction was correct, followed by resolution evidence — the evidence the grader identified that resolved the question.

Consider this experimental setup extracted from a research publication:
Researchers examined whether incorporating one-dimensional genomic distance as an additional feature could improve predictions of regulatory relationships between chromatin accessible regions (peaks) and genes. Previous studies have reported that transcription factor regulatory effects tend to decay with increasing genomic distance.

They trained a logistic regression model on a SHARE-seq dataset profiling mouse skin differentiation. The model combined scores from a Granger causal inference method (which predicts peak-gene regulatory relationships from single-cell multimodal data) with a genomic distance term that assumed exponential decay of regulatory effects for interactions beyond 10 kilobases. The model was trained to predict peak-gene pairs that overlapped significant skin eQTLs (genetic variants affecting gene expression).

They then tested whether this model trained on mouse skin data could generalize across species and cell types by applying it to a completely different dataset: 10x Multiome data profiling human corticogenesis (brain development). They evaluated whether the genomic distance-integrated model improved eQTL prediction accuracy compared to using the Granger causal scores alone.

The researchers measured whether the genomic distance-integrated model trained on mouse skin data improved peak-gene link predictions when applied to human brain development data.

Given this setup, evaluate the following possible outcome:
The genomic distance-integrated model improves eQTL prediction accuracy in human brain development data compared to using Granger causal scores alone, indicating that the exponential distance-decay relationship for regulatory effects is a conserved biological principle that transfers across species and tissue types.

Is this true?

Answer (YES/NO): YES